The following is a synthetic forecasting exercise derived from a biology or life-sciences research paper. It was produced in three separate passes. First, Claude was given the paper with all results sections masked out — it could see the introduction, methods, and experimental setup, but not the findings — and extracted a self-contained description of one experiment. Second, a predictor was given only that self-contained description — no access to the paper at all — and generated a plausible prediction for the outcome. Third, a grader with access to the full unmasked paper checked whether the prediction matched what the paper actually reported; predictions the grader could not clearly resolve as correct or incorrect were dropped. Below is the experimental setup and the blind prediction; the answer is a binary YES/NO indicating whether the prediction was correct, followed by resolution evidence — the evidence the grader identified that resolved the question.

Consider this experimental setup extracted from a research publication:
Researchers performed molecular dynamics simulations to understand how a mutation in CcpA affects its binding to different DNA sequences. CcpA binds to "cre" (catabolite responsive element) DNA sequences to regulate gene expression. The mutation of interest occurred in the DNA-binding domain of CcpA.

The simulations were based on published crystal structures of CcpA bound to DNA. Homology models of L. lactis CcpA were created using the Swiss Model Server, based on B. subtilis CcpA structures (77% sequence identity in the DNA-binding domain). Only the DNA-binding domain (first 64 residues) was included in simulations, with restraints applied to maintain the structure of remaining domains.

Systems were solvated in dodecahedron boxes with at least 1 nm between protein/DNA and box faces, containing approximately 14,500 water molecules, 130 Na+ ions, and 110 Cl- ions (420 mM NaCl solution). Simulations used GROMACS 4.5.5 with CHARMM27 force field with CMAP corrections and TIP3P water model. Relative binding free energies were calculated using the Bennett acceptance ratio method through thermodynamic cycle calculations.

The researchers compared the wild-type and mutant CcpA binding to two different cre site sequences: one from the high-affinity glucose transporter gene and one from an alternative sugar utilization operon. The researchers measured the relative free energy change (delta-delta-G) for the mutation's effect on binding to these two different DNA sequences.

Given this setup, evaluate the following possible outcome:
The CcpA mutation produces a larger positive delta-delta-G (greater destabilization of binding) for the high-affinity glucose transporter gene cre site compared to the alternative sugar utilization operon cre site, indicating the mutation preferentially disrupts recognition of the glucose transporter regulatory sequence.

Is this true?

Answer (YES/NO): NO